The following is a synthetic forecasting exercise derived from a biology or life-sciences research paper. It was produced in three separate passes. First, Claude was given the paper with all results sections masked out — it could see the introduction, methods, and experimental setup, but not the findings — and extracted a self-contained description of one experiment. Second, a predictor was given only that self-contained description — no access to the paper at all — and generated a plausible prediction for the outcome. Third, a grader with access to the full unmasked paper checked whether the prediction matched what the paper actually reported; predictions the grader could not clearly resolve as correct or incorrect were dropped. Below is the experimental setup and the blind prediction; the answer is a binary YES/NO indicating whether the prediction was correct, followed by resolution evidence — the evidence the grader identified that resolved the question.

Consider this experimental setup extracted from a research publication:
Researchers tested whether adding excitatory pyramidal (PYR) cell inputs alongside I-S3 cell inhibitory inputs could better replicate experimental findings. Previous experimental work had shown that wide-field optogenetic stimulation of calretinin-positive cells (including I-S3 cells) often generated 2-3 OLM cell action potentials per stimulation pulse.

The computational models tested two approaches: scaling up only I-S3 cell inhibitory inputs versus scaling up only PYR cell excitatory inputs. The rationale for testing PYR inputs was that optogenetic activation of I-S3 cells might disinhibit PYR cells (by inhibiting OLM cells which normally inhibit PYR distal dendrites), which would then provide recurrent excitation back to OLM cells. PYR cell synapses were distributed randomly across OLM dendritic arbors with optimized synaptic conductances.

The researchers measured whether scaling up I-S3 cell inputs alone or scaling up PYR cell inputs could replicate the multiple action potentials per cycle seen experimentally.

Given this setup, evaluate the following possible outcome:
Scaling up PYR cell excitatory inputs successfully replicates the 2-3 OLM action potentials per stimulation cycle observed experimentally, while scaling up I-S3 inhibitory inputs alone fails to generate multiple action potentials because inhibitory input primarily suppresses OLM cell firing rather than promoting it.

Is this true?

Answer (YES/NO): YES